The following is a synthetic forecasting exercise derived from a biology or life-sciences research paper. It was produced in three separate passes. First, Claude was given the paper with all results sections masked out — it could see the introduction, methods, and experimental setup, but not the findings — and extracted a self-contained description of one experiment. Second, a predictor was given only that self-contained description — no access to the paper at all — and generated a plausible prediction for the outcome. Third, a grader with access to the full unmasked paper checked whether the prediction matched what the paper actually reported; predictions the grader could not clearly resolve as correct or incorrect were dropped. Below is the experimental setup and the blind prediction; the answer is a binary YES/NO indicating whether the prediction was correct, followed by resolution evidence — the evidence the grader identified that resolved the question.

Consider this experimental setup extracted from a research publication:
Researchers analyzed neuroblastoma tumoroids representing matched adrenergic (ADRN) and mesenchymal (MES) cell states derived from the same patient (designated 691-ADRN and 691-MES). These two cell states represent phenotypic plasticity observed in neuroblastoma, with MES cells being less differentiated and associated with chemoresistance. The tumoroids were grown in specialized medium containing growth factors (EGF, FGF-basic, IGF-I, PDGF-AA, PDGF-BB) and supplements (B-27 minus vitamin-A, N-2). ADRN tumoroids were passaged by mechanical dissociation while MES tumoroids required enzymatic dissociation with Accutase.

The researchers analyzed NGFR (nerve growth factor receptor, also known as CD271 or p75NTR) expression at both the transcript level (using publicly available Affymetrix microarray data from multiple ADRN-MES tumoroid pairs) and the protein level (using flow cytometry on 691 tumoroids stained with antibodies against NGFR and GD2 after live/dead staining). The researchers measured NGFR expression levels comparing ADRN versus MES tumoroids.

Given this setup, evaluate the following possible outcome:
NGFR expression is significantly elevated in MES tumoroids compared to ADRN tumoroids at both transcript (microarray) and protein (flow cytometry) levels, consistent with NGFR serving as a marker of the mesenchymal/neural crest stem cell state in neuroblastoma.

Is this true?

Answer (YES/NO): YES